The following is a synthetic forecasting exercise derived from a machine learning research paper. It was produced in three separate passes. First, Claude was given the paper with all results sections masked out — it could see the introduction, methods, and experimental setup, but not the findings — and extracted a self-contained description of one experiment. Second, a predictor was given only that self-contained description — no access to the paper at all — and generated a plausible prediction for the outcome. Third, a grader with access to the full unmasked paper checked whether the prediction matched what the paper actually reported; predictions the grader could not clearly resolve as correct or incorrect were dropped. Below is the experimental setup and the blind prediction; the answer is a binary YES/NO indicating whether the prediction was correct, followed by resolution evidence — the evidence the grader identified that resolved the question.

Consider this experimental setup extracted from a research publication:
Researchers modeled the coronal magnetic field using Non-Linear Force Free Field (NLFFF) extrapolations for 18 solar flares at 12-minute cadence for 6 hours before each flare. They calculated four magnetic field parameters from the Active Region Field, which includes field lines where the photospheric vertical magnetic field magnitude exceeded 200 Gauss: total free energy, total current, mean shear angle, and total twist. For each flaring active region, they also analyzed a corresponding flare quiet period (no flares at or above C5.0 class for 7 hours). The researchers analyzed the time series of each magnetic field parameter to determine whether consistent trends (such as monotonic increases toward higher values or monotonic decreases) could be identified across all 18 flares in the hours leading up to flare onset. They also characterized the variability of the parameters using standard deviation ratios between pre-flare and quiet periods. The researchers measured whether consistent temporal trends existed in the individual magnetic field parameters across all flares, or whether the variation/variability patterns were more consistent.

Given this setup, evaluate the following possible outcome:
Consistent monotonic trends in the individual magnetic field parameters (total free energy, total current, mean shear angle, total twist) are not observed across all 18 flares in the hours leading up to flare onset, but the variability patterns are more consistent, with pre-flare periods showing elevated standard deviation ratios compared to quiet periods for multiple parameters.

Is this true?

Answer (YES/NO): YES